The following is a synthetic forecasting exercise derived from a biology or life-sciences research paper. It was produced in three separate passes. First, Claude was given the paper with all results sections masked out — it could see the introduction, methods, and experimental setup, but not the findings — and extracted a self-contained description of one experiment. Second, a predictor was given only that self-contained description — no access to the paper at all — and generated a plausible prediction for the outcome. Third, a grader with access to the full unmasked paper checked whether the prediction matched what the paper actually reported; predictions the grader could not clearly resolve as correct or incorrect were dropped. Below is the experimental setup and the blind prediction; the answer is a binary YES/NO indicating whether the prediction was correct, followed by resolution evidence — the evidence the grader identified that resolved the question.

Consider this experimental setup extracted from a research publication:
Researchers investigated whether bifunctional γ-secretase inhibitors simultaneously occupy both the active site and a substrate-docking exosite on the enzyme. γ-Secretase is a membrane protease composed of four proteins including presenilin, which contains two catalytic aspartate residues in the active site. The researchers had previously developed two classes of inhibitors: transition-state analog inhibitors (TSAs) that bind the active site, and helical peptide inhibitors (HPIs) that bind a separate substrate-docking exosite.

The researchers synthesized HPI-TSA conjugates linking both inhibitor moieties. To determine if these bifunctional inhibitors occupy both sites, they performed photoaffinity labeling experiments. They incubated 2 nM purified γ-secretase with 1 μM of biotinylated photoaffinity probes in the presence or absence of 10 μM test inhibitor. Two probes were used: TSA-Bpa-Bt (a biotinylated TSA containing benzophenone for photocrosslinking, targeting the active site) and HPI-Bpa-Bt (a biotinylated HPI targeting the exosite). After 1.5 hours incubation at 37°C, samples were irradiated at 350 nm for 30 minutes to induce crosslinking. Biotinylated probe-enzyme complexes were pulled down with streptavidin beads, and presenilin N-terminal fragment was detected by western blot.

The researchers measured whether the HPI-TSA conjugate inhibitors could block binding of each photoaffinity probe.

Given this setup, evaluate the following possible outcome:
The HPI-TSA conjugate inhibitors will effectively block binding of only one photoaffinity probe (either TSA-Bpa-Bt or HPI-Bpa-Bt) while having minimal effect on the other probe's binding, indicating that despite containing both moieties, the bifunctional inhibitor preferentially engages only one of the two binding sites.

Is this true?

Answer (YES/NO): NO